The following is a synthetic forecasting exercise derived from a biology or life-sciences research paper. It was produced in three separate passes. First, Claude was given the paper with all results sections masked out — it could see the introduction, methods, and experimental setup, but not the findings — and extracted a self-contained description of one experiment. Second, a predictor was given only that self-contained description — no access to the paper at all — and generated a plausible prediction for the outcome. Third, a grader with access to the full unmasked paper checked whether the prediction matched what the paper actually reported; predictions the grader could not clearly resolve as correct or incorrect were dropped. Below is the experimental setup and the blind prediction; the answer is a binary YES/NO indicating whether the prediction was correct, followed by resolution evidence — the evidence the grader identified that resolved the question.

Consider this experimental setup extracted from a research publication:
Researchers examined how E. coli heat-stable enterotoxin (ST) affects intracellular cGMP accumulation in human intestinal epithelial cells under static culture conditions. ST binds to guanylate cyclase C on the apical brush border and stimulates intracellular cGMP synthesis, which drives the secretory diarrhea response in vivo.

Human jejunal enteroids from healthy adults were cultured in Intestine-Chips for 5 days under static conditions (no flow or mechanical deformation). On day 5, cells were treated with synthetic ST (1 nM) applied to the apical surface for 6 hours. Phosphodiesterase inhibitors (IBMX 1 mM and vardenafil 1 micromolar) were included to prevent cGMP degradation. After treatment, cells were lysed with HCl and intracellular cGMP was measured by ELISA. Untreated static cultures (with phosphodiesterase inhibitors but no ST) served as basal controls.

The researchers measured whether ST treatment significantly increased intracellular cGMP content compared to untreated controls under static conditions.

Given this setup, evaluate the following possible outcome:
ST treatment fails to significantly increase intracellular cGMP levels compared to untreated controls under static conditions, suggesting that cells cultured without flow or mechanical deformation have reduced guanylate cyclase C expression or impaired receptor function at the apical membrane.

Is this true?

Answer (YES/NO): NO